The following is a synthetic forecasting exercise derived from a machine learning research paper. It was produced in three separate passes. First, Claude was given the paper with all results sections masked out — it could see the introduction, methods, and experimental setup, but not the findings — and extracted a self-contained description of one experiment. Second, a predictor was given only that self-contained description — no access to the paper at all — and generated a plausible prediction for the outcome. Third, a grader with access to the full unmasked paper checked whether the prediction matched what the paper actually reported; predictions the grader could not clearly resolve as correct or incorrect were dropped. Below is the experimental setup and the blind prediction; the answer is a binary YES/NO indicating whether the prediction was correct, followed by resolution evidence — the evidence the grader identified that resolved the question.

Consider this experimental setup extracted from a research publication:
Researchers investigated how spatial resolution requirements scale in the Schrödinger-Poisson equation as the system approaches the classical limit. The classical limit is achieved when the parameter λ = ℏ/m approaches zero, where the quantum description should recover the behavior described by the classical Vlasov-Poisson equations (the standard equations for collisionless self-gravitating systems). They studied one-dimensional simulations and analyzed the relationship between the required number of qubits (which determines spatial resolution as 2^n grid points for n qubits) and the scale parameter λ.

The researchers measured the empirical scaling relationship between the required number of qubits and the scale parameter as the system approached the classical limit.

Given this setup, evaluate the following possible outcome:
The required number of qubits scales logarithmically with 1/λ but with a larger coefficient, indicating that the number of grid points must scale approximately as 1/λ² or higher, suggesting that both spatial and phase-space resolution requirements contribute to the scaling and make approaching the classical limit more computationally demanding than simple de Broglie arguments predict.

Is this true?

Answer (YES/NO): NO